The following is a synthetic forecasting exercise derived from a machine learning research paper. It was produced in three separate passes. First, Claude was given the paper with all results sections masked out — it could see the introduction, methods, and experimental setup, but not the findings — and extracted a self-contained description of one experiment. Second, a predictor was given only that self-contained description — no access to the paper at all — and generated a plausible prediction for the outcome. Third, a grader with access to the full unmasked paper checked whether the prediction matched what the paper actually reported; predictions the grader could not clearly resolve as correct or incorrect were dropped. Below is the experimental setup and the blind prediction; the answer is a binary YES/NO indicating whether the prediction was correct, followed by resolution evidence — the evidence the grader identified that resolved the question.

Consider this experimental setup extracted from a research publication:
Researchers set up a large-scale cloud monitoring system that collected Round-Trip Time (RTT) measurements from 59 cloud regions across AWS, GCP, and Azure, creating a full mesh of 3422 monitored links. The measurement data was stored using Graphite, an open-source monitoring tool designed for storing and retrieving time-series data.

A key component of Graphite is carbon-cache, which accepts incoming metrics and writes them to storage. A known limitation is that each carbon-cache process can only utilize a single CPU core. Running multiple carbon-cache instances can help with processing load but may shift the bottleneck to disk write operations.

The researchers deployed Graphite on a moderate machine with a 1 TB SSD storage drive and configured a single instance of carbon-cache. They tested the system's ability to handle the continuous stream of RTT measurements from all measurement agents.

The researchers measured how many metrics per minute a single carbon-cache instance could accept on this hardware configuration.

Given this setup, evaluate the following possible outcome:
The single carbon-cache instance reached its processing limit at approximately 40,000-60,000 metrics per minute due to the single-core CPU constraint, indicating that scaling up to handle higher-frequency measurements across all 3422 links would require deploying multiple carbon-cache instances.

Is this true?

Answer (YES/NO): NO